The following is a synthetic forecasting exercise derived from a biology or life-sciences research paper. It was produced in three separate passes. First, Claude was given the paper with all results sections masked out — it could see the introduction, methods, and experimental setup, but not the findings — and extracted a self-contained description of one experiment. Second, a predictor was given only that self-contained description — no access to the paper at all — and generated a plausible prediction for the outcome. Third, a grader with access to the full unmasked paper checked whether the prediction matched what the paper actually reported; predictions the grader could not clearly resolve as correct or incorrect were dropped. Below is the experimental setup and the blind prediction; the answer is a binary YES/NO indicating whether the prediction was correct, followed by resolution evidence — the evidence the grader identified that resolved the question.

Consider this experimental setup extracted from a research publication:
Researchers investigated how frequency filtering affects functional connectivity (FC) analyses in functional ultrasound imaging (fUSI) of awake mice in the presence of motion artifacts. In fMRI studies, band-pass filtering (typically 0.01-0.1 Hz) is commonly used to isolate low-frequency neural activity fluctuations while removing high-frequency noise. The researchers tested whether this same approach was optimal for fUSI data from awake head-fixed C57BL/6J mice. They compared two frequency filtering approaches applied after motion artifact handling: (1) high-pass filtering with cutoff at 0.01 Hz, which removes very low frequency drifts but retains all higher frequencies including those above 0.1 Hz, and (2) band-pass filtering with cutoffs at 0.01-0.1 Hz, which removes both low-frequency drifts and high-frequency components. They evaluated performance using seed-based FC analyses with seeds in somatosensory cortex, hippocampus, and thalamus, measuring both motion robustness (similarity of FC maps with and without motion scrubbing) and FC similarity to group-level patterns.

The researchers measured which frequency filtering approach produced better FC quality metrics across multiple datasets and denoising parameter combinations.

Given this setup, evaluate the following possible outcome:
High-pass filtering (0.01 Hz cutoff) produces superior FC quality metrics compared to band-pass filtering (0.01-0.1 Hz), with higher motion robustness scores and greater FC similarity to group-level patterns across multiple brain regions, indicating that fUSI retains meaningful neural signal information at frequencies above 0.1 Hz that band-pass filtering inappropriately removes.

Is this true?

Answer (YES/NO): NO